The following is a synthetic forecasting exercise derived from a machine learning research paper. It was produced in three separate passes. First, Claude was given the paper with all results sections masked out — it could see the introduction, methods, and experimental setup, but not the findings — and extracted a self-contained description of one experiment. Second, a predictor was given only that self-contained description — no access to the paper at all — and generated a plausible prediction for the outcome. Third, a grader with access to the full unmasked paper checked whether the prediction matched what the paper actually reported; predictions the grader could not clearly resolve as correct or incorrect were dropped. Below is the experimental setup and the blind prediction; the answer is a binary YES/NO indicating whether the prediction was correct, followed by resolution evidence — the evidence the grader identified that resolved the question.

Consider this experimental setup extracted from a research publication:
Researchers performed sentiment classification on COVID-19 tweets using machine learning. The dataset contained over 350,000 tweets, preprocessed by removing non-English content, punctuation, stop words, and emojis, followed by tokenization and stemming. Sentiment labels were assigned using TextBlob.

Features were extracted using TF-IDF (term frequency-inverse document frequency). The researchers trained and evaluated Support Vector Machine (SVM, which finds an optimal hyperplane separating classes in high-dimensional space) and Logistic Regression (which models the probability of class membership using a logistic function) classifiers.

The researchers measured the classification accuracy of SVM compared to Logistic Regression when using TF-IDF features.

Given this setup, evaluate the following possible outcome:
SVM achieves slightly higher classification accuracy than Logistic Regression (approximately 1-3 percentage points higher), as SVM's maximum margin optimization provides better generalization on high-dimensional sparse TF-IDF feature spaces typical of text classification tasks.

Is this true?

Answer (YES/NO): YES